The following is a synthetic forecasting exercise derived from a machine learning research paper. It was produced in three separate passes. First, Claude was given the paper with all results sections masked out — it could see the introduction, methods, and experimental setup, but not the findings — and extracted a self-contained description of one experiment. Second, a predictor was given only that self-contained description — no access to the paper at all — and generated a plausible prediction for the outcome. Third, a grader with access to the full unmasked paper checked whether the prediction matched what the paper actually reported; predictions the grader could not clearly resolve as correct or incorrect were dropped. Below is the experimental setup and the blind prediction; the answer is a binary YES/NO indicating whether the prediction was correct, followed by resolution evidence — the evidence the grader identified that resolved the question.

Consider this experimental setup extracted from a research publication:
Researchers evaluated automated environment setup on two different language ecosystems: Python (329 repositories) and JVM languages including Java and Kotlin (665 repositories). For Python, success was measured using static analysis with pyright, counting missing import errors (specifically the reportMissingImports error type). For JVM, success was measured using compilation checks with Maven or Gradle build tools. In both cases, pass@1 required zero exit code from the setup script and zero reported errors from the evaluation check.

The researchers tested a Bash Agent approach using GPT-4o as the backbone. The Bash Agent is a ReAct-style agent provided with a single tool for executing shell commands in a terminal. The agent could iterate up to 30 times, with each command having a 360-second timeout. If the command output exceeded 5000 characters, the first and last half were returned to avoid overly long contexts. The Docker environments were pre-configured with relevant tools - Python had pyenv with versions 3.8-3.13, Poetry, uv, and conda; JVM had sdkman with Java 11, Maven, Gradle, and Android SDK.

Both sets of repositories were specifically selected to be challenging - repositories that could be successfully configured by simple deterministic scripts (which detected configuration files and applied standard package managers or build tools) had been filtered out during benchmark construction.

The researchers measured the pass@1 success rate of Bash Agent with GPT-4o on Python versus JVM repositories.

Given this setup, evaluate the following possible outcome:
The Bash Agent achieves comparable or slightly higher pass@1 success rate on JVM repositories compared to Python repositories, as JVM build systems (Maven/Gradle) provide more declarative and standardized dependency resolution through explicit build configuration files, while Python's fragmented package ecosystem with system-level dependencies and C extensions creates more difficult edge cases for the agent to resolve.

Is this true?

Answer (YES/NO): NO